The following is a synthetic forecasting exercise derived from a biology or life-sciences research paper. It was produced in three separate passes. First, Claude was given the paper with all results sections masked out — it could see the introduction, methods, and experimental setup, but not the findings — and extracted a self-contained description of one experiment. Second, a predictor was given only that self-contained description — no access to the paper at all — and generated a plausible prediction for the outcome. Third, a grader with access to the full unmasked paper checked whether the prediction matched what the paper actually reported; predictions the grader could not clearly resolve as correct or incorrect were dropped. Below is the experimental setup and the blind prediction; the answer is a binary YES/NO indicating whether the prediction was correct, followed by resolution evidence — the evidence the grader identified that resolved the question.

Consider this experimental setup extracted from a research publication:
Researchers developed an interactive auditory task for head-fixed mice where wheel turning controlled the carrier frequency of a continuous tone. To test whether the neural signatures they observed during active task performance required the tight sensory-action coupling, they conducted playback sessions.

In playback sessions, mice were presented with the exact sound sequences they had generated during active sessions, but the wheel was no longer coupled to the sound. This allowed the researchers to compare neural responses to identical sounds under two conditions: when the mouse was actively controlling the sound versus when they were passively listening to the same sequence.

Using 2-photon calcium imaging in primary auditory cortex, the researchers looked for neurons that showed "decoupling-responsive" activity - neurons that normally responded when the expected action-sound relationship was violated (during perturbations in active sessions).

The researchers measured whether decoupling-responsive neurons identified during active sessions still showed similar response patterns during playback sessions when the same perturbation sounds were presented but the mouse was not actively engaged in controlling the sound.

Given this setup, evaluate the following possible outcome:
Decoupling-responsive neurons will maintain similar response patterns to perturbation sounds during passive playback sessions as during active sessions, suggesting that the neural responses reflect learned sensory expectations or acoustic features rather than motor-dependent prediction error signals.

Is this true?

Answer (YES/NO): NO